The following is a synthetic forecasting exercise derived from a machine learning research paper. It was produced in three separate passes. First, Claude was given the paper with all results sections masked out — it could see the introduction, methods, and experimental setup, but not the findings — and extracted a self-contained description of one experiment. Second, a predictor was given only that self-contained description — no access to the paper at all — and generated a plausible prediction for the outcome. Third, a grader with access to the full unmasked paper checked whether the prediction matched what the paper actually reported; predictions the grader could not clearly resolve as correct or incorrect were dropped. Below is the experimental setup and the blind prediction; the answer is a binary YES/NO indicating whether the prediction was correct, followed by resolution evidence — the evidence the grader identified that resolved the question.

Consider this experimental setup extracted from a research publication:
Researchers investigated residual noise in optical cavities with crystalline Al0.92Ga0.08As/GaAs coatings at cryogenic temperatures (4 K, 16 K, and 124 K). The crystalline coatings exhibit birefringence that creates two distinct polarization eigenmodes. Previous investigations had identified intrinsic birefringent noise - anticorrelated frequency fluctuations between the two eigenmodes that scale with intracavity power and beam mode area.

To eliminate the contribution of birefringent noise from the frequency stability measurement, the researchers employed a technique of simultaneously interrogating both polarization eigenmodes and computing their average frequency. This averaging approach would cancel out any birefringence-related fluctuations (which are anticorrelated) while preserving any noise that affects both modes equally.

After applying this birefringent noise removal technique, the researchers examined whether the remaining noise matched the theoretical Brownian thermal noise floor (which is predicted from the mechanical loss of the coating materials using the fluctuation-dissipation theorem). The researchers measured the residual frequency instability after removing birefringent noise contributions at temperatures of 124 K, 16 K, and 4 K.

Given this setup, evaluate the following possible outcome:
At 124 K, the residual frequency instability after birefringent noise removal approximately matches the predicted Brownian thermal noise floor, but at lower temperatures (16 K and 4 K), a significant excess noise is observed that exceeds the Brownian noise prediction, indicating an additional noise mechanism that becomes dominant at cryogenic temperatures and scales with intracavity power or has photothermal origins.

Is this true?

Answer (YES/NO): NO